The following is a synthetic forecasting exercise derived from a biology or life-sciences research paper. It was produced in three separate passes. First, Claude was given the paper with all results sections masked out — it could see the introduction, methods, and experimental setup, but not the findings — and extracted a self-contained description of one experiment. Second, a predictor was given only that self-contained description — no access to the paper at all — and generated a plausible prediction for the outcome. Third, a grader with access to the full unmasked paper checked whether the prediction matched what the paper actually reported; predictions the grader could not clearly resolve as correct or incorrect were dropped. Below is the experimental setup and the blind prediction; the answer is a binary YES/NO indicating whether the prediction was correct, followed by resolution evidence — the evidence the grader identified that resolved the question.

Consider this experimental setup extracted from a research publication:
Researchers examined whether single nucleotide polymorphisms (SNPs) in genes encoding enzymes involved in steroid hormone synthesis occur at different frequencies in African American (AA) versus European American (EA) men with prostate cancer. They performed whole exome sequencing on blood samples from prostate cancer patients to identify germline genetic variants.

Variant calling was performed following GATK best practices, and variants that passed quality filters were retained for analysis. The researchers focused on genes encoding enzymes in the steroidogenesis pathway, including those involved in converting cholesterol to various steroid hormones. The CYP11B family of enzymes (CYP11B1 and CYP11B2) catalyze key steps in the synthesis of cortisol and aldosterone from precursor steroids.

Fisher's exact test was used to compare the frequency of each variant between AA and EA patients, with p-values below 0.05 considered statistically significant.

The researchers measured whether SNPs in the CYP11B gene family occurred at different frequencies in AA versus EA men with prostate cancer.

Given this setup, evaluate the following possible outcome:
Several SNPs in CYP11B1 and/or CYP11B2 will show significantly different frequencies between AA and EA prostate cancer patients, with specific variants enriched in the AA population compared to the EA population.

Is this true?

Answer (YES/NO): YES